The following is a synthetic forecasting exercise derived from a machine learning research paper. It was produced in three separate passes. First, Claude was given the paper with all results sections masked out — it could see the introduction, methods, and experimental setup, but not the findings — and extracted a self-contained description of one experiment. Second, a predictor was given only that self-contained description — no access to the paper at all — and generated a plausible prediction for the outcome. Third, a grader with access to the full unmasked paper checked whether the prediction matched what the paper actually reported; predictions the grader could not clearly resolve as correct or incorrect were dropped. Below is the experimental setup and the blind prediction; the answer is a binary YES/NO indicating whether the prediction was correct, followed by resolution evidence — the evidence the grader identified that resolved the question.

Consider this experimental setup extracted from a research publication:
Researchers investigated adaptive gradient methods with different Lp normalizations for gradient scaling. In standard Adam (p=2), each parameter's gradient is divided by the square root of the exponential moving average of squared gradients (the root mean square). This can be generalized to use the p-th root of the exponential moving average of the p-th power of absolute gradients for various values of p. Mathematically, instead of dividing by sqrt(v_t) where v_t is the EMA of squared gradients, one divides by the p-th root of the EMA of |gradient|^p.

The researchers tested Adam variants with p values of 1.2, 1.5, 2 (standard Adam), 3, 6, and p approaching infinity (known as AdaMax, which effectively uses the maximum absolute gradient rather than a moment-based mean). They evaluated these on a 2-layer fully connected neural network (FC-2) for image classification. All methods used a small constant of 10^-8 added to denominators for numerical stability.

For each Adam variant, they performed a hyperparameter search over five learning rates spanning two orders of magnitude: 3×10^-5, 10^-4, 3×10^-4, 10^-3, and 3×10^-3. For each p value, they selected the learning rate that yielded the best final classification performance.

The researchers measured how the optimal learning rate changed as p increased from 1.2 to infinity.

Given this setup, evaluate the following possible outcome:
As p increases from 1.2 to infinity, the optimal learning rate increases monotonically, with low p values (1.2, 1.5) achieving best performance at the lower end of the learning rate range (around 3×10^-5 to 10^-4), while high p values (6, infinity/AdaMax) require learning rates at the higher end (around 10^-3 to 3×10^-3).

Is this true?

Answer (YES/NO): NO